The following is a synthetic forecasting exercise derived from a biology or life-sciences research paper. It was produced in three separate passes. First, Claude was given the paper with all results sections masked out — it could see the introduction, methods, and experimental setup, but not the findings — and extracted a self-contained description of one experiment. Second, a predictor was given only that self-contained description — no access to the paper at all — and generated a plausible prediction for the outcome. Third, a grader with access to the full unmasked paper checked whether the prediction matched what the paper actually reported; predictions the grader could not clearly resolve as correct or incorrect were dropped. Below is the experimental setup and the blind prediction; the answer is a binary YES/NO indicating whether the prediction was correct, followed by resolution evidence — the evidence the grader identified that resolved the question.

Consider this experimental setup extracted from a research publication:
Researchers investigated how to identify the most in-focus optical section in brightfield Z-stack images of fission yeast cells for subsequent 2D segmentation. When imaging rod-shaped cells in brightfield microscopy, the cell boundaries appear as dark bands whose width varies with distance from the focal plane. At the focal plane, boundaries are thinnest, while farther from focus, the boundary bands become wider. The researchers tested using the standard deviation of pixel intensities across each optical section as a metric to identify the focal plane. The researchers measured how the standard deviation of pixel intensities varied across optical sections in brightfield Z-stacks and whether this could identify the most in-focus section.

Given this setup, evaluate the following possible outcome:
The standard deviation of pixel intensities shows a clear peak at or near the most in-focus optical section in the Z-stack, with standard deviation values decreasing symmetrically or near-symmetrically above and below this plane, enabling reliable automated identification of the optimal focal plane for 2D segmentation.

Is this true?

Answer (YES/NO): NO